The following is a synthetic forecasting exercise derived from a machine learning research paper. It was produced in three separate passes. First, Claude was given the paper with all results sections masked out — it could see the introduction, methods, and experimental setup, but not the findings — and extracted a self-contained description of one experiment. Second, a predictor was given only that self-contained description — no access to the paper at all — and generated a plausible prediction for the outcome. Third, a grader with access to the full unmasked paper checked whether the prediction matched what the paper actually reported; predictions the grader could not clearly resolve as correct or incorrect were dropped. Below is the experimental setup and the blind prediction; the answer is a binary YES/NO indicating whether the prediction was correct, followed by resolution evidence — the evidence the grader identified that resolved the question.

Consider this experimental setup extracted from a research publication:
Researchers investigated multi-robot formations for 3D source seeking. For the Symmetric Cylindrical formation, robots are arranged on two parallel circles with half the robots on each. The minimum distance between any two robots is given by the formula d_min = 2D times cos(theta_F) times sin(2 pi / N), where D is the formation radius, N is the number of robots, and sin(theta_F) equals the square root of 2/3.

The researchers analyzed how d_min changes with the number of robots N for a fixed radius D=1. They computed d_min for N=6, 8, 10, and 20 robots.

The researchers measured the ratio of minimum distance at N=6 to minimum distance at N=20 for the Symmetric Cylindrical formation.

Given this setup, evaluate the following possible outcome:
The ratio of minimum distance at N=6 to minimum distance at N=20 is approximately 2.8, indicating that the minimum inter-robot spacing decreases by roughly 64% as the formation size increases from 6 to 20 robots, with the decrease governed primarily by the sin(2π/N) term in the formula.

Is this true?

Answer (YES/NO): NO